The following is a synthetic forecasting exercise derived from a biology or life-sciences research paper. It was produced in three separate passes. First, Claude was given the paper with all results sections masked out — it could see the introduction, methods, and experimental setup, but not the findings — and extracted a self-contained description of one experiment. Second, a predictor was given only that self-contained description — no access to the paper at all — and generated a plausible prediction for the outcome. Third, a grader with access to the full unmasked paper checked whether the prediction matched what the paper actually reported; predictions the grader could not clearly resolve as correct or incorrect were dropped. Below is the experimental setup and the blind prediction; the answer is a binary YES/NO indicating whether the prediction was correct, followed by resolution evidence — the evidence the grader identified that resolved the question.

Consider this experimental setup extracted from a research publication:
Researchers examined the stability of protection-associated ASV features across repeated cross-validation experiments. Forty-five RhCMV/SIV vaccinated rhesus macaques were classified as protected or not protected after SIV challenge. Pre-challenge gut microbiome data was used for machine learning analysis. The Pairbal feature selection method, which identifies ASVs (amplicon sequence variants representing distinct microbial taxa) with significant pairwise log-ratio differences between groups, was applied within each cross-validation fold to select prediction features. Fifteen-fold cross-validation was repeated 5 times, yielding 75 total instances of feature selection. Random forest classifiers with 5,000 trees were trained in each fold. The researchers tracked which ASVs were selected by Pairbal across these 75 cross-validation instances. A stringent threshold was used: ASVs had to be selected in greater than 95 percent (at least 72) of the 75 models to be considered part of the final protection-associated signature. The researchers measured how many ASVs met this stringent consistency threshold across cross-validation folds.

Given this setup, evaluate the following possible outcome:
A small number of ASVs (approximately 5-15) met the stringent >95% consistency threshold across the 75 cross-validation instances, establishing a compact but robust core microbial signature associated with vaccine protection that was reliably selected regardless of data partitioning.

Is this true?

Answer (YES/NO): NO